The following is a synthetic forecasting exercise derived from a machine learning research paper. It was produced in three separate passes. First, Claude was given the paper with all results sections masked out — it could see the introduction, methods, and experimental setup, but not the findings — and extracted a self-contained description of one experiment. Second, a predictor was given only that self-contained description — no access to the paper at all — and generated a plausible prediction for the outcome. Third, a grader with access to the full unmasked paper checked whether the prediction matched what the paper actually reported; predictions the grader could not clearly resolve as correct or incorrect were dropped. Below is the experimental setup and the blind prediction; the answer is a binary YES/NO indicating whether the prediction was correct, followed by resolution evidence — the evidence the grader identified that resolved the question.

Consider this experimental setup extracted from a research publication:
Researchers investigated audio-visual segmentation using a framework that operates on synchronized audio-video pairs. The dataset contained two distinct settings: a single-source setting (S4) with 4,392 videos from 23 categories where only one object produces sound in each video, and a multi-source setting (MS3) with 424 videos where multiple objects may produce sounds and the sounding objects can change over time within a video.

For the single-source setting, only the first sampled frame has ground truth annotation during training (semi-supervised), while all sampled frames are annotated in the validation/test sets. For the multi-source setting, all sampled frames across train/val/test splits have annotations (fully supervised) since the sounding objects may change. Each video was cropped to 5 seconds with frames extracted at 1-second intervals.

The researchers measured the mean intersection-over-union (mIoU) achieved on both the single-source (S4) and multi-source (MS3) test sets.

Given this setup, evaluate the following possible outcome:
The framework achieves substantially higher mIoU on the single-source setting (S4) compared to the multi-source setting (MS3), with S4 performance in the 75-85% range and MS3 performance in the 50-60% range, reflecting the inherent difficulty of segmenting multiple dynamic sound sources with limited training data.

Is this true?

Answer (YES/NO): NO